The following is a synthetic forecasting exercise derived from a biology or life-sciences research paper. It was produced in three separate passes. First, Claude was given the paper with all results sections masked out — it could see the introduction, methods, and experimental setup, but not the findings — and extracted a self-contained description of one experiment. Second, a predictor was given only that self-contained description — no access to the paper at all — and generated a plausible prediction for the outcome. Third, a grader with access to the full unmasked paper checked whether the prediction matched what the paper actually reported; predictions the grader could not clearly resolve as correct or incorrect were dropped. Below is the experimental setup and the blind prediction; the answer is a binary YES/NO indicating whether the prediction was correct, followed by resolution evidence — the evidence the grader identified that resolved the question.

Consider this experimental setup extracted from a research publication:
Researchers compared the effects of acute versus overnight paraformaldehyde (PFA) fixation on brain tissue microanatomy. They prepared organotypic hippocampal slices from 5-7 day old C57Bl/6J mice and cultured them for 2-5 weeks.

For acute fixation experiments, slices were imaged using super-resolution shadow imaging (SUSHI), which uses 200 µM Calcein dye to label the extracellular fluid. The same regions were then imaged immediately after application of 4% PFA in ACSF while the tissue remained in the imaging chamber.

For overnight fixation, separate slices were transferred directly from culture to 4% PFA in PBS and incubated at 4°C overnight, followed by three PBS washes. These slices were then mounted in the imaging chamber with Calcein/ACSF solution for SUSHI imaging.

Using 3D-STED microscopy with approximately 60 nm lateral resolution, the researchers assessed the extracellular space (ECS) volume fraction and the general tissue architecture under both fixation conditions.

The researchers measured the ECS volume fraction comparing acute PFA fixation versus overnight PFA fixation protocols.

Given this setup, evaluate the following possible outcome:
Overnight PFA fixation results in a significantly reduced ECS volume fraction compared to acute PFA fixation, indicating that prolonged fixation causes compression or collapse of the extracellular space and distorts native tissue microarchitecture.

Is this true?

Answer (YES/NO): NO